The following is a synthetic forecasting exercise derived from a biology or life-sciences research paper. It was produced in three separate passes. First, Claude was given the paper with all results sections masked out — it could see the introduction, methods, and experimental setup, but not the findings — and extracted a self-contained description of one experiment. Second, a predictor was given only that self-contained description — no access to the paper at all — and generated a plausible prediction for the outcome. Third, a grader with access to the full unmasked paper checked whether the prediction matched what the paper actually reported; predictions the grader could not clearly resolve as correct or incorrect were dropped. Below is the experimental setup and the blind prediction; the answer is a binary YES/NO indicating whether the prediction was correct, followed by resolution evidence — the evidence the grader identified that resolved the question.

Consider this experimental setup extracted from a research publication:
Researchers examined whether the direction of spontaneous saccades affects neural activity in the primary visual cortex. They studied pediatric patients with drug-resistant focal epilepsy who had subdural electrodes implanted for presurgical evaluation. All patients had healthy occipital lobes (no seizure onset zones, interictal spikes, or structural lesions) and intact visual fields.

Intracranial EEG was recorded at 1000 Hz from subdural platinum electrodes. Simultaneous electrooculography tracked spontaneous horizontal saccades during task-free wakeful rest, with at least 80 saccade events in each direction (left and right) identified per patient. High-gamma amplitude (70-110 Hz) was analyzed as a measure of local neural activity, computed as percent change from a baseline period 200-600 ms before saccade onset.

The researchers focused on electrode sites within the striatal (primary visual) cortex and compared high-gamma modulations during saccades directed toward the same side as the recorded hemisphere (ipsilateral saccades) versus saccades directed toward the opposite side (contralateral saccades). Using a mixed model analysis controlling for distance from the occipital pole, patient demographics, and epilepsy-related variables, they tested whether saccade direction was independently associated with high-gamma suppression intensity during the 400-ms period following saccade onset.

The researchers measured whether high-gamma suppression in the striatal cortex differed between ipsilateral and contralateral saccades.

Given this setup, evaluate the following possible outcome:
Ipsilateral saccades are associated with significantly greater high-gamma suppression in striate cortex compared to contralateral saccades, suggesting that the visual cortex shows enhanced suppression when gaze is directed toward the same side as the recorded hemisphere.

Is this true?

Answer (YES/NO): YES